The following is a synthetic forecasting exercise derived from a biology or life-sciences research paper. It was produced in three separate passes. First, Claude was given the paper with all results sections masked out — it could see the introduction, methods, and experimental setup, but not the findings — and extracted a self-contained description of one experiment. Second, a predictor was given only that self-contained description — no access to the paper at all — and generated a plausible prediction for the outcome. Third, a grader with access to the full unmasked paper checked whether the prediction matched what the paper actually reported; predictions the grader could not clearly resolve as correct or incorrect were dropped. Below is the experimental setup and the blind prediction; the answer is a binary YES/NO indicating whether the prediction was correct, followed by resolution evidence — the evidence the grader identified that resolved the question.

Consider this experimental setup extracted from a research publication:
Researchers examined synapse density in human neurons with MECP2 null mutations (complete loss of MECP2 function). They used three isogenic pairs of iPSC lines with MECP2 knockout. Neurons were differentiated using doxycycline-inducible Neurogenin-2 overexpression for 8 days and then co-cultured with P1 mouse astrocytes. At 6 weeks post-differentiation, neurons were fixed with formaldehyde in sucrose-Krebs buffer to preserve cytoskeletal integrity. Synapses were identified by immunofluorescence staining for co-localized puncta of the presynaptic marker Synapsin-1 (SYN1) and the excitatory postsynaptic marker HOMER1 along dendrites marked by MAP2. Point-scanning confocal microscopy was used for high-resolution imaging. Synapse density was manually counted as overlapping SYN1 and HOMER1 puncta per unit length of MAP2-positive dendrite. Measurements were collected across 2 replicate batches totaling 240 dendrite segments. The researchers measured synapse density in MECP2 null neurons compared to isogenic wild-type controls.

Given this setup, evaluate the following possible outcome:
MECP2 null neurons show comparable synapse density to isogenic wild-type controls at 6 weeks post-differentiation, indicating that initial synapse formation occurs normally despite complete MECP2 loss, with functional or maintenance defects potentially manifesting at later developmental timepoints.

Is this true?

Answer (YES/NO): NO